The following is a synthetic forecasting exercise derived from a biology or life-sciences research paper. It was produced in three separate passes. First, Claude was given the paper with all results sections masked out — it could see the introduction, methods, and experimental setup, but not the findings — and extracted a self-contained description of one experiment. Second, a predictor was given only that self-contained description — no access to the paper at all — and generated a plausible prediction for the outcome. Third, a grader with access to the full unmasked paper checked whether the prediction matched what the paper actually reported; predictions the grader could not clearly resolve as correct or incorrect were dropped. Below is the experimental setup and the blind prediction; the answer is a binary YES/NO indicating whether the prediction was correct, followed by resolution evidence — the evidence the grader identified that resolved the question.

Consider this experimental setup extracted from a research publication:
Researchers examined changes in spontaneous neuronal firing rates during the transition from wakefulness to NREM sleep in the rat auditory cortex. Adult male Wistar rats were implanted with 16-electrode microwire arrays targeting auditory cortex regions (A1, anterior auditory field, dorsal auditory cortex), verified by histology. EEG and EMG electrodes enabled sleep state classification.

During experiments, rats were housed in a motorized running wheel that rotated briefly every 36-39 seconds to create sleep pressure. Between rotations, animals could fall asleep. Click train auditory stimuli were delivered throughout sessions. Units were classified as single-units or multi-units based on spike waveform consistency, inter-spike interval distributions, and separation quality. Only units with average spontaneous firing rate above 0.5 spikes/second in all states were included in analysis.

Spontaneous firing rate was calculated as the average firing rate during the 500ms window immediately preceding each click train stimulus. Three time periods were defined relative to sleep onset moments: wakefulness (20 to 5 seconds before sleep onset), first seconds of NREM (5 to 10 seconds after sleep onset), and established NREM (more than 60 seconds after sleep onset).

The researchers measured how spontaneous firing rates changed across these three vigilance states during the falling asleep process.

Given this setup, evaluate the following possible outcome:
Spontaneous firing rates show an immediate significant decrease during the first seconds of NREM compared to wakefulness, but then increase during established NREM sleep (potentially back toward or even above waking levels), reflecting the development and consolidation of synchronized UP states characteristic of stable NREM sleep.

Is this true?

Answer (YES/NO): NO